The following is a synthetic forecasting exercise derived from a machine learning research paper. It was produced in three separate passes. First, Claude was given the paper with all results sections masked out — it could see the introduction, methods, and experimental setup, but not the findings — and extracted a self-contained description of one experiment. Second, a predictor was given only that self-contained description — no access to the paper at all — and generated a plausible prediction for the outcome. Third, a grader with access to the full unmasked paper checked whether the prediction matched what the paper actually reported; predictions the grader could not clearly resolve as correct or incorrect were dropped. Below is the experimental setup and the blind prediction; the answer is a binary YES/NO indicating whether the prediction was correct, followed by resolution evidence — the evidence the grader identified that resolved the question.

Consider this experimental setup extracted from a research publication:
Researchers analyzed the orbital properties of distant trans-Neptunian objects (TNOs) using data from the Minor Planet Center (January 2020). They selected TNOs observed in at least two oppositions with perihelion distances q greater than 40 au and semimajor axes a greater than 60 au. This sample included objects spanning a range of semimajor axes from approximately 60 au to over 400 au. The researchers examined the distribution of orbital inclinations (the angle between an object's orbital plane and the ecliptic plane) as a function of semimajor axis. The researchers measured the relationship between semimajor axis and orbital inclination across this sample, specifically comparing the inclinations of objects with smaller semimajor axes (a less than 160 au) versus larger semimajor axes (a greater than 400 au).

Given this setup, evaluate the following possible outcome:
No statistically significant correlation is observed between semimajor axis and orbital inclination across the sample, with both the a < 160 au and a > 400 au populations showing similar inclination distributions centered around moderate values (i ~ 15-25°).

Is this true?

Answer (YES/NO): NO